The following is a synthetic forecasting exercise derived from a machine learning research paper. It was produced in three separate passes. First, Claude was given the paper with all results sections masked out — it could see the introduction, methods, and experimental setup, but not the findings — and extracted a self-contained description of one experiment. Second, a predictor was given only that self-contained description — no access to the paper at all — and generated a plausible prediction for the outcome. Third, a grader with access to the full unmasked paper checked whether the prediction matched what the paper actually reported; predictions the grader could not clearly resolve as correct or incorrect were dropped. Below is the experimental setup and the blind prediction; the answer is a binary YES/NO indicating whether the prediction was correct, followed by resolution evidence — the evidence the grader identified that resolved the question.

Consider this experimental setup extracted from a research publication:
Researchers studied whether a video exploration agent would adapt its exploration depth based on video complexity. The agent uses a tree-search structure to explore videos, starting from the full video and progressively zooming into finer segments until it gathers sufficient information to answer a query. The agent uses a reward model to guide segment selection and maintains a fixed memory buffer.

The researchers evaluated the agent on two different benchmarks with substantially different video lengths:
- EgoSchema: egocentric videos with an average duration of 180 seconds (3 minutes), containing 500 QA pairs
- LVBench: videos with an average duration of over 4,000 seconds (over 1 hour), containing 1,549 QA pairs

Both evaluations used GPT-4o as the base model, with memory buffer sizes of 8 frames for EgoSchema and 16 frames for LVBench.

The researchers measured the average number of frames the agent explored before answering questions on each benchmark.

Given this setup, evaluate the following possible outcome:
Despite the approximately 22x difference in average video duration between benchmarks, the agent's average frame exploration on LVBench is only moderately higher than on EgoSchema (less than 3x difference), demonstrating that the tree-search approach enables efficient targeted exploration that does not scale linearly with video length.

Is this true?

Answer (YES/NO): YES